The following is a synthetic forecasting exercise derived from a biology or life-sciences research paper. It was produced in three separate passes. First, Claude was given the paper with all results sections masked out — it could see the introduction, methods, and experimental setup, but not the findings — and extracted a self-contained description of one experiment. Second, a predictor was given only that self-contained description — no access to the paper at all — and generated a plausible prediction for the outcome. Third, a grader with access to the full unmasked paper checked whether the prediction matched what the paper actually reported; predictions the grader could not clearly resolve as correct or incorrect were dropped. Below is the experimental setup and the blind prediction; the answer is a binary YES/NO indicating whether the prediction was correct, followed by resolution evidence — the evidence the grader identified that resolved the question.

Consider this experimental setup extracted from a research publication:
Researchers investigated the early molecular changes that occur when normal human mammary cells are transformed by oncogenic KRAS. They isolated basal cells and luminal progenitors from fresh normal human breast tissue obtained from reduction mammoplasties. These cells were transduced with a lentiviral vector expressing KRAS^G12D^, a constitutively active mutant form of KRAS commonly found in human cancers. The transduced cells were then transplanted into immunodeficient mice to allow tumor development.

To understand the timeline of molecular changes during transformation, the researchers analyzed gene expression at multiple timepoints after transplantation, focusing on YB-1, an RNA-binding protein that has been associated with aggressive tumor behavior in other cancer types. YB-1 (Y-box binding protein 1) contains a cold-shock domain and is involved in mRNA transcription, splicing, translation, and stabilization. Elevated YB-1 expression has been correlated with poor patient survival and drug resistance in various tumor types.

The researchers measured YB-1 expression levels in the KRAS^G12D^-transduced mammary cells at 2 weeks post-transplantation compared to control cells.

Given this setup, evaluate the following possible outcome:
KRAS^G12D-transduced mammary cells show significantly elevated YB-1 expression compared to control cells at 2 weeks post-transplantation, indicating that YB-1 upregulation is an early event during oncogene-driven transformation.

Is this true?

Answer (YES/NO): YES